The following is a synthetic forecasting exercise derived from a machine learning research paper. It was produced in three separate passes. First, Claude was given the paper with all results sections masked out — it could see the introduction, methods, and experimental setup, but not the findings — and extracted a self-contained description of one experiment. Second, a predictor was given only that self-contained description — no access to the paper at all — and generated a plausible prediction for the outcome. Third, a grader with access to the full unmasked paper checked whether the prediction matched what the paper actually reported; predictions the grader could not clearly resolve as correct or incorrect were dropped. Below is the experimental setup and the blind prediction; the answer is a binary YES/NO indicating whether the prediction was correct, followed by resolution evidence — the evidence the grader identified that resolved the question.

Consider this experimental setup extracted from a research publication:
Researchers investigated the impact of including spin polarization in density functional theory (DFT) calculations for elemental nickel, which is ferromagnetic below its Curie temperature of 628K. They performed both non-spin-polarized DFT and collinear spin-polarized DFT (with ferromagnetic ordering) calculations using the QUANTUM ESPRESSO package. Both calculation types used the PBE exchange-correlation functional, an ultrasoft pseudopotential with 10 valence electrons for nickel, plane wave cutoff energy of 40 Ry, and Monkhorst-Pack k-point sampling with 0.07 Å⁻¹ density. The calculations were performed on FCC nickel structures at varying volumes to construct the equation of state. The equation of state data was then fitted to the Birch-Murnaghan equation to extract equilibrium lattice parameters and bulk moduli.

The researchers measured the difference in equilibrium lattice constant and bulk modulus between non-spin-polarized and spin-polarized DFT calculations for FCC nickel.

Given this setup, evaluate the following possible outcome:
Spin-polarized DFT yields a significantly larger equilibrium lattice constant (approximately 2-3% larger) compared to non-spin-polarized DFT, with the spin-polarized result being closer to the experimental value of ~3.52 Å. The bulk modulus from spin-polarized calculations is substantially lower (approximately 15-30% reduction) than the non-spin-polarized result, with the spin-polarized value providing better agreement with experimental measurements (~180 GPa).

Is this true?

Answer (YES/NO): NO